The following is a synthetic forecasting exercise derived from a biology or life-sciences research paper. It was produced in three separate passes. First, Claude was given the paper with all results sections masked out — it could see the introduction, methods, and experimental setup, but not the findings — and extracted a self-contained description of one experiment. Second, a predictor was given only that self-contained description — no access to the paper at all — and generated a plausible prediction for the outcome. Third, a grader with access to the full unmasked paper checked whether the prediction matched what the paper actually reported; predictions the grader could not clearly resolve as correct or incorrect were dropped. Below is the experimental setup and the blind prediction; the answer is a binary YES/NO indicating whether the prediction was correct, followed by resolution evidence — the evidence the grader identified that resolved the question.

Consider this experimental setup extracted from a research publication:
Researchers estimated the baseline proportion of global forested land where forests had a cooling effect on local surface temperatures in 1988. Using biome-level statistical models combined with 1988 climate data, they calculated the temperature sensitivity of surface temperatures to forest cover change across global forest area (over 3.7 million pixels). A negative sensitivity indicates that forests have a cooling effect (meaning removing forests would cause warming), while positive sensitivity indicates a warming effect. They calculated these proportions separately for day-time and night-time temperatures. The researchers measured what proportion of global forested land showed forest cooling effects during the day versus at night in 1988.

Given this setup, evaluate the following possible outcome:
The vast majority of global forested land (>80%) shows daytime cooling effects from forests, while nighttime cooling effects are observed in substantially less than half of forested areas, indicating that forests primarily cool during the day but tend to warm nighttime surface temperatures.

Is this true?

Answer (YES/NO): NO